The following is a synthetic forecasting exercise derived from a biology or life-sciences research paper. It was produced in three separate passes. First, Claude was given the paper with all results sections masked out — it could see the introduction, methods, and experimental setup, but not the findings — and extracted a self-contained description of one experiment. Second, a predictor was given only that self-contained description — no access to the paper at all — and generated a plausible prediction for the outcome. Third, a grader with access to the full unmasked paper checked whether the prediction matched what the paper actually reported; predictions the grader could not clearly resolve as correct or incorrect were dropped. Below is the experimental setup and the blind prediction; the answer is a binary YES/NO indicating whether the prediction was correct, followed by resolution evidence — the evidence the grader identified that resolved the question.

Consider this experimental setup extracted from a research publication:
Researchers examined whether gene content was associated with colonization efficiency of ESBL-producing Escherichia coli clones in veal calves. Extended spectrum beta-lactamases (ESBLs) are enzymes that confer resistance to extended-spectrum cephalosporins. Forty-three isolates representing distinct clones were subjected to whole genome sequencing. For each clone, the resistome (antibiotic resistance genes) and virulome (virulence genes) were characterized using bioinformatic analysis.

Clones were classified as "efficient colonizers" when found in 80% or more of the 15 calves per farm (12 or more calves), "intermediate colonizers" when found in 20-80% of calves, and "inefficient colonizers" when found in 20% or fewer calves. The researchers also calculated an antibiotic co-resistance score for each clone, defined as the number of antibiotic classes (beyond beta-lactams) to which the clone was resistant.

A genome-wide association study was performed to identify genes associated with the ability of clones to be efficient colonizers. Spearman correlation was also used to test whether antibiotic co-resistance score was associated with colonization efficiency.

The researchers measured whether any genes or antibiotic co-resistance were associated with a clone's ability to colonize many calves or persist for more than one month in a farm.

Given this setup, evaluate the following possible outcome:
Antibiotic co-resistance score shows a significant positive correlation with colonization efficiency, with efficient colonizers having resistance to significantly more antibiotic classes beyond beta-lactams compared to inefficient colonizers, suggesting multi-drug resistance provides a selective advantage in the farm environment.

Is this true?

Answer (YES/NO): NO